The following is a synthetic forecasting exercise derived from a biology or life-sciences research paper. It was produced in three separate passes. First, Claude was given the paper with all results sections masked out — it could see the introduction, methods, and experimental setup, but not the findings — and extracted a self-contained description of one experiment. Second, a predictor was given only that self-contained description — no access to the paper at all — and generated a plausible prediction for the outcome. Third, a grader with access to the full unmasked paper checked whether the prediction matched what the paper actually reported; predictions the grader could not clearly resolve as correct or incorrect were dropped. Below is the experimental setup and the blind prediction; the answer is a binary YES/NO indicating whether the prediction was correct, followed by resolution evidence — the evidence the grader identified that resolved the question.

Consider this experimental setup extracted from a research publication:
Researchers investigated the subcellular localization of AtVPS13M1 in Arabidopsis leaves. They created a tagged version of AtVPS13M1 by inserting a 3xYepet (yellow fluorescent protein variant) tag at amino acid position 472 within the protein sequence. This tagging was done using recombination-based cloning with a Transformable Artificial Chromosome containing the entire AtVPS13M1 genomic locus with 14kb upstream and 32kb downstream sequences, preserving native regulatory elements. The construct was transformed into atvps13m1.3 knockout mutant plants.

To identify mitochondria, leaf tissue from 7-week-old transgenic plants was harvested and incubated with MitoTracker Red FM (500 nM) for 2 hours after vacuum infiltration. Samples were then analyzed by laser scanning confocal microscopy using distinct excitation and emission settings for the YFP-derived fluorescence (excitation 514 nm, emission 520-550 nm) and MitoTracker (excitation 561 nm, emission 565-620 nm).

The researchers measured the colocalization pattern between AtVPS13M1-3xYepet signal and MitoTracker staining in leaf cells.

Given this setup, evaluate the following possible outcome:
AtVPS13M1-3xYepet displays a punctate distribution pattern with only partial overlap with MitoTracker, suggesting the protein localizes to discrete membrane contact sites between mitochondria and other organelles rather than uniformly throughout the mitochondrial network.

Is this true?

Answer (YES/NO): NO